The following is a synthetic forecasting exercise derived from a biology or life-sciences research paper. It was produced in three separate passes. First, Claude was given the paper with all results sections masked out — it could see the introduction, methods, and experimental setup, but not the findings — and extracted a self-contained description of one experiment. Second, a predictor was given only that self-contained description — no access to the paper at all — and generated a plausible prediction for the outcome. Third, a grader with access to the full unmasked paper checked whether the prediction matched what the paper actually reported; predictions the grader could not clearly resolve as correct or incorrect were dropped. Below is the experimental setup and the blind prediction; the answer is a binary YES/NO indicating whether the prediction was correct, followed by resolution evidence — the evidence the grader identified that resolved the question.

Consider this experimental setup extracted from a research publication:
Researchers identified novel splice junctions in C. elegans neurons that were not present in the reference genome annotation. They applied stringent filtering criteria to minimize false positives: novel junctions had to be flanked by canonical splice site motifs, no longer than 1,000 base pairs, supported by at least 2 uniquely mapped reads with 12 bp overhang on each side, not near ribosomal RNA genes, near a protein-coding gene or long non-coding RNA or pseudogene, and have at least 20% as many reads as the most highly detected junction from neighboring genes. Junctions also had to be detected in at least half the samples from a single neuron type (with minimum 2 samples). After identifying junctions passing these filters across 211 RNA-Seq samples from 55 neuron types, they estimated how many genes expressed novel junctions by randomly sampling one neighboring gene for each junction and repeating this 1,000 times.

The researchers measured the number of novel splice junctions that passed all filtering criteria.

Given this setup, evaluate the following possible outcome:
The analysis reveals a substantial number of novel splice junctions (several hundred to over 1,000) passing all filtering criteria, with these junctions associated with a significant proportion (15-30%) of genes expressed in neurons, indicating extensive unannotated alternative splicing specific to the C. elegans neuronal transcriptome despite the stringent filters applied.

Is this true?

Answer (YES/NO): NO